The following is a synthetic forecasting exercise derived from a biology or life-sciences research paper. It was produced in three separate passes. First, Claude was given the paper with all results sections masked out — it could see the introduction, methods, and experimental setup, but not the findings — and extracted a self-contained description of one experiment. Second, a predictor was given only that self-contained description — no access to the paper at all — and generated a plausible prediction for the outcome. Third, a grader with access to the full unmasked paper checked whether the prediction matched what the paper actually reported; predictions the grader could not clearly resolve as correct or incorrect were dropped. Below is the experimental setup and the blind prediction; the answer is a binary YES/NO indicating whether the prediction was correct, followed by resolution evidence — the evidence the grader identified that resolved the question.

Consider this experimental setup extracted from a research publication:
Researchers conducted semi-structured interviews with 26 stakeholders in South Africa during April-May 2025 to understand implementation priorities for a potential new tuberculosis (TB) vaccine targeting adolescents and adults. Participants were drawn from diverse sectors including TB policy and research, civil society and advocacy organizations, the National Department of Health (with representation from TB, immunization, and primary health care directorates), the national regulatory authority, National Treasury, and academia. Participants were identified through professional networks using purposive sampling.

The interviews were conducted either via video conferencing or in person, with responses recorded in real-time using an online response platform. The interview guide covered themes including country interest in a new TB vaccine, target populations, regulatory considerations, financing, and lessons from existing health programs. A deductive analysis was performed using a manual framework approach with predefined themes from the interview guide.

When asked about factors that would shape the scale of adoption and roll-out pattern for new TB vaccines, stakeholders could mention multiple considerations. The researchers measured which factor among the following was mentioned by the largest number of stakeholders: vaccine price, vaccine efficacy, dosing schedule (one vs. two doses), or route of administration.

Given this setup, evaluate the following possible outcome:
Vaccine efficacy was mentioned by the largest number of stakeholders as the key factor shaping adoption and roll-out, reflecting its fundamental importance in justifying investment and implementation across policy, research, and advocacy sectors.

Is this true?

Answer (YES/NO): NO